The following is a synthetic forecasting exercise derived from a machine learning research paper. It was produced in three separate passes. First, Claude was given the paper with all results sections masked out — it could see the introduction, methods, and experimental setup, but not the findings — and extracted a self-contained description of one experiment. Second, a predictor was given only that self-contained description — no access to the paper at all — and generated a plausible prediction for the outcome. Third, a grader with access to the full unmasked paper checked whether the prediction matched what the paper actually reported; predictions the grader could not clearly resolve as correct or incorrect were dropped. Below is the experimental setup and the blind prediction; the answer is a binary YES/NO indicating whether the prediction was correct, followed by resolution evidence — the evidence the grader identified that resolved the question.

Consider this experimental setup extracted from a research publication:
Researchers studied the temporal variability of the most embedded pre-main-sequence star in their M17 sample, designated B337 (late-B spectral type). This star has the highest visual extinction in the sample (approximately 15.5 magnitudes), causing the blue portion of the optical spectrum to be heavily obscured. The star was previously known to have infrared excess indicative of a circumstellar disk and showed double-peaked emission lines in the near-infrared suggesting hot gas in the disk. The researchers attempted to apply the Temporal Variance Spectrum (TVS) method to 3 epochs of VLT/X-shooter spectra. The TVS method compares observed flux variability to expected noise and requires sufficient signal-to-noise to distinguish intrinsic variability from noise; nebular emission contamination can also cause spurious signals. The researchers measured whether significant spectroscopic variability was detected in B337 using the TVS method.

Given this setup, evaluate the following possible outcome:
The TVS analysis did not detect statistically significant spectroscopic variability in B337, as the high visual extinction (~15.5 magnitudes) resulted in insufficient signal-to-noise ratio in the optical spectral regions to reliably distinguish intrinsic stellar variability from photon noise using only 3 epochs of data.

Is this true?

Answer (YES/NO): YES